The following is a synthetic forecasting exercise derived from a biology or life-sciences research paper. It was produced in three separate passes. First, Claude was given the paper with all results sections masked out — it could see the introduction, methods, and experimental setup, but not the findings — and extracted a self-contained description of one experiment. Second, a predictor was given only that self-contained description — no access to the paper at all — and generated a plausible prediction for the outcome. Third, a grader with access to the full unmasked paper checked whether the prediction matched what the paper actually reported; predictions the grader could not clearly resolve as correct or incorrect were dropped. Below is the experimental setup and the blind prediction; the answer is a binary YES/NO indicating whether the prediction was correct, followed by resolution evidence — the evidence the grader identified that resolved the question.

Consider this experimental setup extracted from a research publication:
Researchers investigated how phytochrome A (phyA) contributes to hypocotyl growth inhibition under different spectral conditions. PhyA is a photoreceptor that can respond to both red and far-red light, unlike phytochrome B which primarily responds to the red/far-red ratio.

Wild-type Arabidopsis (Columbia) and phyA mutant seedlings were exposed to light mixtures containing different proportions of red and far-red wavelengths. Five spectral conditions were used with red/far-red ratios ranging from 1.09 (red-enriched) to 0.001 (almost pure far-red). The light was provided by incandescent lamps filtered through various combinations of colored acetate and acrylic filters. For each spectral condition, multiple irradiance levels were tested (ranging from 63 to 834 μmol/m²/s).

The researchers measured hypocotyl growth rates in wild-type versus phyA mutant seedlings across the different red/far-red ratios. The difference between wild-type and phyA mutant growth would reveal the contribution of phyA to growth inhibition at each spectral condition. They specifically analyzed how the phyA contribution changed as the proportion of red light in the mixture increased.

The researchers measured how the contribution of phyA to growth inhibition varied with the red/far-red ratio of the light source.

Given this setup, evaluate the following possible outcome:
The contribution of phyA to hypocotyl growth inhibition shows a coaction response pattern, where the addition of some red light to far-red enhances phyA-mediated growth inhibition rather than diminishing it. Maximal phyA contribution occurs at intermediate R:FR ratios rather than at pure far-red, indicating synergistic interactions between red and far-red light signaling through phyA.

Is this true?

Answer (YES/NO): NO